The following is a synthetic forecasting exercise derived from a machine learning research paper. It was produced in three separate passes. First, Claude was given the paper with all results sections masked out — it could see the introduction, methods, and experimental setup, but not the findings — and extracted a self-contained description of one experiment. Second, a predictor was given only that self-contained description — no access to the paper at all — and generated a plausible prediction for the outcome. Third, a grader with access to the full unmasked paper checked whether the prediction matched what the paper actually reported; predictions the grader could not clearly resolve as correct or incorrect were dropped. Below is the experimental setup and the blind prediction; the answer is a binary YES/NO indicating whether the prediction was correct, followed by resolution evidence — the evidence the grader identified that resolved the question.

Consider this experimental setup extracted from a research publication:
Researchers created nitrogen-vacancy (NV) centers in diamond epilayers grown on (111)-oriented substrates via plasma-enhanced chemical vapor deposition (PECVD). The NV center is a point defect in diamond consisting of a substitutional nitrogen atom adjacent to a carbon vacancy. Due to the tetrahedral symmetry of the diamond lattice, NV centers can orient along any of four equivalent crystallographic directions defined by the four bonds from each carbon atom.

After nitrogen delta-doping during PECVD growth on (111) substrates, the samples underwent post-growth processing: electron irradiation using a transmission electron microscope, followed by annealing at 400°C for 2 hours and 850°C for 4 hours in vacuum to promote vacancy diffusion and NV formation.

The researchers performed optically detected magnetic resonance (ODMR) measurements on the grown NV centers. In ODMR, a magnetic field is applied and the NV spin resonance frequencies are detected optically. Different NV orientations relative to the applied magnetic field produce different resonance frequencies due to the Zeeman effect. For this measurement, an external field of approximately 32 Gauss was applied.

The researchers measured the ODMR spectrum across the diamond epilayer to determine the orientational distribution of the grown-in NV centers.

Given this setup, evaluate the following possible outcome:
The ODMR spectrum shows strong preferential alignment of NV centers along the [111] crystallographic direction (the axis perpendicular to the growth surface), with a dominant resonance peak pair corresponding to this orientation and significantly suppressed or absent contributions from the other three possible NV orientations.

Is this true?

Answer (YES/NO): YES